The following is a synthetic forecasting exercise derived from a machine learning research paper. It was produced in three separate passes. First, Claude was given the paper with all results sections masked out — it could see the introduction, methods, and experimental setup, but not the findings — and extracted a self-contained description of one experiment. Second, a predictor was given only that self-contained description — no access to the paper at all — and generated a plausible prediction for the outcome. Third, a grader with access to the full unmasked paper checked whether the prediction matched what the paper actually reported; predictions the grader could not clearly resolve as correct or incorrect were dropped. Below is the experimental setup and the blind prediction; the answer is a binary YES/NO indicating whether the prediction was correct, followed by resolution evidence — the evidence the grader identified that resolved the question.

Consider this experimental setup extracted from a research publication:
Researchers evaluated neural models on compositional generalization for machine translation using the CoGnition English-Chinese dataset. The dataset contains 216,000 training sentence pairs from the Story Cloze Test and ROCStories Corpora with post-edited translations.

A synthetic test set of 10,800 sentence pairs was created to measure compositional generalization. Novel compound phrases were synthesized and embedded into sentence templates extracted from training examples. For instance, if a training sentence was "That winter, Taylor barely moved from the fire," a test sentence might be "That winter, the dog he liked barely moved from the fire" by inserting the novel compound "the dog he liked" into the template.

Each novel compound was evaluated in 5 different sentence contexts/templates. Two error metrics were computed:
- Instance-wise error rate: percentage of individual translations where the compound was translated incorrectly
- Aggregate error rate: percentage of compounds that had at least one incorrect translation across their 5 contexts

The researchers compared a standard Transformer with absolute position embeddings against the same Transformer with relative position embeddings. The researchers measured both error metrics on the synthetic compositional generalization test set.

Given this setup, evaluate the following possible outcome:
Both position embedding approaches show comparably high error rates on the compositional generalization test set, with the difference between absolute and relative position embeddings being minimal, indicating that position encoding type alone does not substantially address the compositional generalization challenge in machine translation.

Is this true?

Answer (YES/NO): YES